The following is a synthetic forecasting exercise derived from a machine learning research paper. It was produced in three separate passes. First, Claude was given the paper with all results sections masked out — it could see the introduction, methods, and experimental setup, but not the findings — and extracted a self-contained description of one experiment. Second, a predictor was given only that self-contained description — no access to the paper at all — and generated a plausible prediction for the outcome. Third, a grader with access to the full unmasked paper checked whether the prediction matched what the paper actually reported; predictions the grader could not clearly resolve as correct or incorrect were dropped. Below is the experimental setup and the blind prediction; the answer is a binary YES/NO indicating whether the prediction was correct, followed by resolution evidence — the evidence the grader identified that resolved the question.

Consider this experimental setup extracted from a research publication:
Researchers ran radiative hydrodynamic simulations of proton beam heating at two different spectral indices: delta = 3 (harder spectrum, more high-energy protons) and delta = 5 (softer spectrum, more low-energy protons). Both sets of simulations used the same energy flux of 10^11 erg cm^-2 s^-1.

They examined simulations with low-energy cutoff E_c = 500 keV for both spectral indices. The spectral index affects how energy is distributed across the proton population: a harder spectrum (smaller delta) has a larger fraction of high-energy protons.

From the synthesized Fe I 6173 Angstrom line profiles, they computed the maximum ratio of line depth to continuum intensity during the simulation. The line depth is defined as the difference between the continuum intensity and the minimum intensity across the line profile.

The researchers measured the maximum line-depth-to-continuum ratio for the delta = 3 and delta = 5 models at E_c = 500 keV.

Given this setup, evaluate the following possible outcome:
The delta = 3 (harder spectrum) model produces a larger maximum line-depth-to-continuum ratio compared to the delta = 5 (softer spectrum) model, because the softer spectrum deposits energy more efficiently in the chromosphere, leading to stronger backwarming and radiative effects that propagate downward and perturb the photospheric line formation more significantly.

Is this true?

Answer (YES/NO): NO